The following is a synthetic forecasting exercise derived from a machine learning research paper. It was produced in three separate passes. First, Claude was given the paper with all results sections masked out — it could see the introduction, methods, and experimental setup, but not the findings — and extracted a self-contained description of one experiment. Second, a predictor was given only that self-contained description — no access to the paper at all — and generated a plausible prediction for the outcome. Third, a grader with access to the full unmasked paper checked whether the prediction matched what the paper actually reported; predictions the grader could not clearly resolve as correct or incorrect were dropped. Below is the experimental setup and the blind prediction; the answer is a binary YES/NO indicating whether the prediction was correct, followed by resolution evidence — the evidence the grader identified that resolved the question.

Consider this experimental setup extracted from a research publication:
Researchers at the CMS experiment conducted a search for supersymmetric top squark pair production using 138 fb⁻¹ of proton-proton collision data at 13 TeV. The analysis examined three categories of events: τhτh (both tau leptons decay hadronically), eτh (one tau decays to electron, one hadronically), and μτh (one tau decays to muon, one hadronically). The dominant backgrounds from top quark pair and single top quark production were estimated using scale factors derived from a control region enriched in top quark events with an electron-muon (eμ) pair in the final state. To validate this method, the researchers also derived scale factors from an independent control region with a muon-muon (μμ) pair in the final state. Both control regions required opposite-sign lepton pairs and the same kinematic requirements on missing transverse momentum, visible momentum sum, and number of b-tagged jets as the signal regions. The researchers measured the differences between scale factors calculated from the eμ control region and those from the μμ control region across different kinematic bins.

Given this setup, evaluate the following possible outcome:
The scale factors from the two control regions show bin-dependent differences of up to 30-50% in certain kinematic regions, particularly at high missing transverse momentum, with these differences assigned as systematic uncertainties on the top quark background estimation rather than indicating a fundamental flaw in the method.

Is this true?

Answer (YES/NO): NO